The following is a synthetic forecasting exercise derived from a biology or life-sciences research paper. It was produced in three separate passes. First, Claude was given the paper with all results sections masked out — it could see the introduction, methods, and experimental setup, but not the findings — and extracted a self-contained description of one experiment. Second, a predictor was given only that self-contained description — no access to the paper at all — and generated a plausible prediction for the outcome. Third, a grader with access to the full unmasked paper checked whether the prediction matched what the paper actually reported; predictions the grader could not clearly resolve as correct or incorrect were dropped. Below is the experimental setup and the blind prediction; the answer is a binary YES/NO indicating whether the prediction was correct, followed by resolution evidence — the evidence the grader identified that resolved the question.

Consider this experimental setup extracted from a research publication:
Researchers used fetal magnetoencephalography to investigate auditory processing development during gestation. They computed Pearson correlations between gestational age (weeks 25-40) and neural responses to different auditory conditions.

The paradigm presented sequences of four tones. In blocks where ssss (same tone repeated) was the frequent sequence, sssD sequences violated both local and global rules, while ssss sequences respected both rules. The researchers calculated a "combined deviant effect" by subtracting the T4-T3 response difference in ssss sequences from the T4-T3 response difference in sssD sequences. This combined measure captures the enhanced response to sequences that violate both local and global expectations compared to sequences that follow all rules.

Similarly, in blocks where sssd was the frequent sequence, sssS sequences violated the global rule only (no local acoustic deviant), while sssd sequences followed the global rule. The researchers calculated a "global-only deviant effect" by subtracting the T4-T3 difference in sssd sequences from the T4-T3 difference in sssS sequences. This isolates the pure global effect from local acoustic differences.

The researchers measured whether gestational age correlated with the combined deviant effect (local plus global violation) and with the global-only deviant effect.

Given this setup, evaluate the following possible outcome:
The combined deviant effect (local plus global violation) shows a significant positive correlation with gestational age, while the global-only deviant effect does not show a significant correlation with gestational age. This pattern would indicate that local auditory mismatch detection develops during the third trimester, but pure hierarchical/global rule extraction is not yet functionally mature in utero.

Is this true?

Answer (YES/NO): NO